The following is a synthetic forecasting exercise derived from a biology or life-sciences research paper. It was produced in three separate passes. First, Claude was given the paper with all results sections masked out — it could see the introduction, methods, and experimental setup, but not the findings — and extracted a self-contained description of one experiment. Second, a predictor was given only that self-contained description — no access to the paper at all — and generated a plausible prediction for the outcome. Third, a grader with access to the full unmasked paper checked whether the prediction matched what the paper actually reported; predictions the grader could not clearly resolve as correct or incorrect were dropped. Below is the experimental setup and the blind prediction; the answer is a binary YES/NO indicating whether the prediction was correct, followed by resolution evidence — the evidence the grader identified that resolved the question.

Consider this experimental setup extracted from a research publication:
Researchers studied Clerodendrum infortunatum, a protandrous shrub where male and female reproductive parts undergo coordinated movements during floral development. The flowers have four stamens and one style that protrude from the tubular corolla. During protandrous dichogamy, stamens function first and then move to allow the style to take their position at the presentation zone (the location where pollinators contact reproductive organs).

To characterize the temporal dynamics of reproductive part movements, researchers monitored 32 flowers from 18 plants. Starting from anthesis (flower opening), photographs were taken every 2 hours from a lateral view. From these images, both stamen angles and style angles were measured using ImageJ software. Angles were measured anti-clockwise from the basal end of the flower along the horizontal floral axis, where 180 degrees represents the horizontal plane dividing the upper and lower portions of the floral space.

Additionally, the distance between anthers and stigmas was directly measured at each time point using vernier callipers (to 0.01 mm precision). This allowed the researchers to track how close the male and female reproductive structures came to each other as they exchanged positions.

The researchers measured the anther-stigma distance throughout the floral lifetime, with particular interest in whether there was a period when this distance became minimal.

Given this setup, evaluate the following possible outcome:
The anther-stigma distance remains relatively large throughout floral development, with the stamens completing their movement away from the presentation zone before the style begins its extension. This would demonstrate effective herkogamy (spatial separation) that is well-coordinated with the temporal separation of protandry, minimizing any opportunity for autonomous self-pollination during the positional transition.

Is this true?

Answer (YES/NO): NO